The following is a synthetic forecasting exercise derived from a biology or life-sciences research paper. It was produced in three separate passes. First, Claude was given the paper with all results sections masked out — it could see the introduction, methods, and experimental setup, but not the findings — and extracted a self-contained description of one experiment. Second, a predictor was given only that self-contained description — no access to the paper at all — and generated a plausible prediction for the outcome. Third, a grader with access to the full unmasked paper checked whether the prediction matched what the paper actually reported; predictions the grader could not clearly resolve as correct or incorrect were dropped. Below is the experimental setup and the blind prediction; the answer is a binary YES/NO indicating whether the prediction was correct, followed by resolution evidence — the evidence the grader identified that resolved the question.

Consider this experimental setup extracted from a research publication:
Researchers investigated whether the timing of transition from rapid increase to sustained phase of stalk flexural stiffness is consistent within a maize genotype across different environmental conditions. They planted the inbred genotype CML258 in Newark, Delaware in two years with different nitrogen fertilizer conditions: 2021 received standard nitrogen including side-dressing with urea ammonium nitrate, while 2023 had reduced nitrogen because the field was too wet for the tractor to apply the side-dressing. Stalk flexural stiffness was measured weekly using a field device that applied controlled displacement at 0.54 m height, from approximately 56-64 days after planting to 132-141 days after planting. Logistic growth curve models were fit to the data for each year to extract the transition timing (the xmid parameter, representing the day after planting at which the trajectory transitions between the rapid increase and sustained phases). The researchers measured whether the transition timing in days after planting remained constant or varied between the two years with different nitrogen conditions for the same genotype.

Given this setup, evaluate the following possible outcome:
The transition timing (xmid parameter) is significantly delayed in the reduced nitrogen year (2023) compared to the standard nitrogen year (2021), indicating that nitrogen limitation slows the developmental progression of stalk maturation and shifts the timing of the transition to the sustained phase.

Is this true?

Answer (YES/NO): NO